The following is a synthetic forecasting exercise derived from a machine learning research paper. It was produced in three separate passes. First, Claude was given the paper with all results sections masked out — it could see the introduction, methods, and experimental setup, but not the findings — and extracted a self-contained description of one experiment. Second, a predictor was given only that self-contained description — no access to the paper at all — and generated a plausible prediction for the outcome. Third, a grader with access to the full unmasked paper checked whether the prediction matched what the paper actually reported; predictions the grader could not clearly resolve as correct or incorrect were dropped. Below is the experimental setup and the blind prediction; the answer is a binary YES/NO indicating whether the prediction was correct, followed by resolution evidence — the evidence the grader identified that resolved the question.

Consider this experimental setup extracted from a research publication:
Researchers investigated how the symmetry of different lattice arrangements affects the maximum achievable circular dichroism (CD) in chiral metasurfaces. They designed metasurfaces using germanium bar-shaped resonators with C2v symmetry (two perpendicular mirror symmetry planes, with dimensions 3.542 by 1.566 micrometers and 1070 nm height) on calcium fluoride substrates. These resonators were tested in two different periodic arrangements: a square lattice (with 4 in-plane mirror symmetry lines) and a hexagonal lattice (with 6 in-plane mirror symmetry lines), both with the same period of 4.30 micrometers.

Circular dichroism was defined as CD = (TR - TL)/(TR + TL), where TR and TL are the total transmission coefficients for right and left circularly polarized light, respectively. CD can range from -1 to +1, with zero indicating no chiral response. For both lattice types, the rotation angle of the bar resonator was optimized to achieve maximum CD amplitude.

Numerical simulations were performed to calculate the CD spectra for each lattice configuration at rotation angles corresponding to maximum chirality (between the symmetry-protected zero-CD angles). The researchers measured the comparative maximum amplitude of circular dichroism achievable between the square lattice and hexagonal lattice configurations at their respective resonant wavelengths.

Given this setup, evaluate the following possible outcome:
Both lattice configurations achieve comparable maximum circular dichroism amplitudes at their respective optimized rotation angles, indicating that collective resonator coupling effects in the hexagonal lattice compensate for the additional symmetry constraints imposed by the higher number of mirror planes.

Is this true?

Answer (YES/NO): NO